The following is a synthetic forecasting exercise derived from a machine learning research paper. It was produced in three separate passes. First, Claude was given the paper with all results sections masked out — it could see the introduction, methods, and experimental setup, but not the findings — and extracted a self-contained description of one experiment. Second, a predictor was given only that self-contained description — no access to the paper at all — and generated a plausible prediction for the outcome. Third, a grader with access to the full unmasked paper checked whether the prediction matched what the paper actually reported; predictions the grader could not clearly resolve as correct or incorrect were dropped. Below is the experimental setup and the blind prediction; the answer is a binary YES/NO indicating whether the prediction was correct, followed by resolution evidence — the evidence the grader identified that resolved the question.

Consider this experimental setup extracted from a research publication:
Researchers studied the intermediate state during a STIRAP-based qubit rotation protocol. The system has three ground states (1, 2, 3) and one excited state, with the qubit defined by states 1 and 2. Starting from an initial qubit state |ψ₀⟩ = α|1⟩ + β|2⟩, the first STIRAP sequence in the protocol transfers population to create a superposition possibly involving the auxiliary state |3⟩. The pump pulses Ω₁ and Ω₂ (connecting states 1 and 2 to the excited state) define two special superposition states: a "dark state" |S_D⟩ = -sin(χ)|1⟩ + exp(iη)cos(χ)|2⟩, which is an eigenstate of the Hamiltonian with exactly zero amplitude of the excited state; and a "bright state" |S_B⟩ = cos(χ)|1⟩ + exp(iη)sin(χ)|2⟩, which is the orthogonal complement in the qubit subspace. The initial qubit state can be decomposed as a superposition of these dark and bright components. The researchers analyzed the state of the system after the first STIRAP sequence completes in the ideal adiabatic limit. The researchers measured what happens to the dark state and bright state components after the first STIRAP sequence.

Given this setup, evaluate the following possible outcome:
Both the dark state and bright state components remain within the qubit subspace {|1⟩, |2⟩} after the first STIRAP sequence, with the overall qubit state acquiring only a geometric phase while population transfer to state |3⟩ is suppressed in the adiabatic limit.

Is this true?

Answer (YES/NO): NO